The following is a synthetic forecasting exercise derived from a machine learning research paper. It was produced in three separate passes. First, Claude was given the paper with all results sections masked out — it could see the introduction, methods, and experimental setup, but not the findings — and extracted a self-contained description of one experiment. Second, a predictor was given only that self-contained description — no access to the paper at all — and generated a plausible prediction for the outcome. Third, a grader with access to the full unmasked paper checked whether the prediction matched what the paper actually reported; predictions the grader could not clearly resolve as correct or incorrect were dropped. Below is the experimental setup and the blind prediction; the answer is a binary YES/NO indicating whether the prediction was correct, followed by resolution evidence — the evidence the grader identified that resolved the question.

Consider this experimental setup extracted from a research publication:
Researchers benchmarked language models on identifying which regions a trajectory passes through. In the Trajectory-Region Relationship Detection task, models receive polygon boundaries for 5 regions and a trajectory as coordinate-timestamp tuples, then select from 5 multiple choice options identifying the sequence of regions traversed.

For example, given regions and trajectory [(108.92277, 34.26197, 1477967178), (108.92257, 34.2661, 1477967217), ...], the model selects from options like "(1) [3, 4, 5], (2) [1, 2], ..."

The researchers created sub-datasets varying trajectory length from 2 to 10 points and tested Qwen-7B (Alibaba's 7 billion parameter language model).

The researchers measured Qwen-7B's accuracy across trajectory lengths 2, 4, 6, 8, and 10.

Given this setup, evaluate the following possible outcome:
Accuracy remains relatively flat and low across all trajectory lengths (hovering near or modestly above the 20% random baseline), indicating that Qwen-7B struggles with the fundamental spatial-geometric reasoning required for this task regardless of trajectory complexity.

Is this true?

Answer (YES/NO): NO